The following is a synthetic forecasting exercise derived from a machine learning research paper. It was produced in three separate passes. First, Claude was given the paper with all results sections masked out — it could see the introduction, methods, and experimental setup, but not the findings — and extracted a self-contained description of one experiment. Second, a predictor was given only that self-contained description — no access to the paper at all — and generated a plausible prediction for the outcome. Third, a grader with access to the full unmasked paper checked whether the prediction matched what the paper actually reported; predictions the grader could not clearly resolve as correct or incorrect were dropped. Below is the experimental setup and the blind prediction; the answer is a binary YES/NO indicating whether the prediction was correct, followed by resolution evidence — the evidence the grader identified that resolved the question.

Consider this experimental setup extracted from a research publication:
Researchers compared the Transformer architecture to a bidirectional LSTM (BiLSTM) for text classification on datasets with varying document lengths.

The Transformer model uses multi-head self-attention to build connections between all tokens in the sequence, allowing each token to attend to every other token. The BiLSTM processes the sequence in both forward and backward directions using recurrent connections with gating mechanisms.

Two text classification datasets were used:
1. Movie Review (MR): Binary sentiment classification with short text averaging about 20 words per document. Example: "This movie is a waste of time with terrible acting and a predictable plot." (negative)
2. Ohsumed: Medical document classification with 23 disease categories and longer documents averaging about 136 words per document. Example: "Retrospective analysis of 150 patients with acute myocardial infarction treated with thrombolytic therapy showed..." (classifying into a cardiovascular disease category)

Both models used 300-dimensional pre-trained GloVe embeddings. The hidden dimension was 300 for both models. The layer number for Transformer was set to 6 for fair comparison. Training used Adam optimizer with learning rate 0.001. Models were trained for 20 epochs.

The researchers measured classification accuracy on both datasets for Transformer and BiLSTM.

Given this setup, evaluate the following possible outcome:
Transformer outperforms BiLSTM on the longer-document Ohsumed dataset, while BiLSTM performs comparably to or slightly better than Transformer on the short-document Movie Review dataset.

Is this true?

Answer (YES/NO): NO